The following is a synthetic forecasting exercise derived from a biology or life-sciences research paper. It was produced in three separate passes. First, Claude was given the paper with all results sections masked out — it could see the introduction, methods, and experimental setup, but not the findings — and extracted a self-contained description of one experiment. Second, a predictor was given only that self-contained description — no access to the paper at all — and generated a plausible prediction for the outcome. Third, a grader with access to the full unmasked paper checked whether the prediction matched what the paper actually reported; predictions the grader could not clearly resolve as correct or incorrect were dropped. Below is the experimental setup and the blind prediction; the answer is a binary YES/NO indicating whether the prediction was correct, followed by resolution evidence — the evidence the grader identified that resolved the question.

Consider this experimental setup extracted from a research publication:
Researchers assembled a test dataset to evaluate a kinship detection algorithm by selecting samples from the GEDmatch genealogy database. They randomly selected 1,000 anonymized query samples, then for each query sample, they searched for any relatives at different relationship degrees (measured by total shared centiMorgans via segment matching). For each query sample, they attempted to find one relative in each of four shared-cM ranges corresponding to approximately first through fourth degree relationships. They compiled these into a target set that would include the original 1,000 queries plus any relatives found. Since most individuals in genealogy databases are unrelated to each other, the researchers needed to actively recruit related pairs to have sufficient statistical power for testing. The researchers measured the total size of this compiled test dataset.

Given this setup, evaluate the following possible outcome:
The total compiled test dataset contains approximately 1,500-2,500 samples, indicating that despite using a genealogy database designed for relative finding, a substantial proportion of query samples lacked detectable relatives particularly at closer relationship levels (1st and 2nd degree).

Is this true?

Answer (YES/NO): NO